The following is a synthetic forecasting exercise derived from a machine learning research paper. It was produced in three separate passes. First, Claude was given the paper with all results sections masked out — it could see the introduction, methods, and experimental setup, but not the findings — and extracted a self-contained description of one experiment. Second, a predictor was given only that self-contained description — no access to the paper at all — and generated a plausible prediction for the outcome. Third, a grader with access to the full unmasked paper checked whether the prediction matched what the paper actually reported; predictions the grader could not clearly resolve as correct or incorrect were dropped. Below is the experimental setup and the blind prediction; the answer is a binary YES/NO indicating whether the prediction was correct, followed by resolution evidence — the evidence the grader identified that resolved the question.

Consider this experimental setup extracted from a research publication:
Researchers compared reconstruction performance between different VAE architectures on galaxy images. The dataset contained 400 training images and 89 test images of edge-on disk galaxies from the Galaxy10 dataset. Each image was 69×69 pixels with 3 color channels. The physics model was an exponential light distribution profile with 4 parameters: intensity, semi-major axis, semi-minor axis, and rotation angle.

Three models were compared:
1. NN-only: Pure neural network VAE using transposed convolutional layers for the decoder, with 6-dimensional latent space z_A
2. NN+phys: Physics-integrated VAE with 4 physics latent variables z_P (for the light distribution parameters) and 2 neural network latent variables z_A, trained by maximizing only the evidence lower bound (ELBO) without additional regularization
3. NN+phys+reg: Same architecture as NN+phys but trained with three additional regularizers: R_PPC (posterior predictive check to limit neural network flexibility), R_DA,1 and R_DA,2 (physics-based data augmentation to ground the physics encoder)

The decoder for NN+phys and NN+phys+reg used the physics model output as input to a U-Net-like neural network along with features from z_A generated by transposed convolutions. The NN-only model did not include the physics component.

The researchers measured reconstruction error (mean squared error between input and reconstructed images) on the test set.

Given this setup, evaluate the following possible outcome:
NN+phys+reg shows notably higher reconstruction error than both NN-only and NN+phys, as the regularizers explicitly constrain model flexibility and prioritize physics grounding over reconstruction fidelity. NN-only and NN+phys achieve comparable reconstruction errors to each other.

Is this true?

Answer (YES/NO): NO